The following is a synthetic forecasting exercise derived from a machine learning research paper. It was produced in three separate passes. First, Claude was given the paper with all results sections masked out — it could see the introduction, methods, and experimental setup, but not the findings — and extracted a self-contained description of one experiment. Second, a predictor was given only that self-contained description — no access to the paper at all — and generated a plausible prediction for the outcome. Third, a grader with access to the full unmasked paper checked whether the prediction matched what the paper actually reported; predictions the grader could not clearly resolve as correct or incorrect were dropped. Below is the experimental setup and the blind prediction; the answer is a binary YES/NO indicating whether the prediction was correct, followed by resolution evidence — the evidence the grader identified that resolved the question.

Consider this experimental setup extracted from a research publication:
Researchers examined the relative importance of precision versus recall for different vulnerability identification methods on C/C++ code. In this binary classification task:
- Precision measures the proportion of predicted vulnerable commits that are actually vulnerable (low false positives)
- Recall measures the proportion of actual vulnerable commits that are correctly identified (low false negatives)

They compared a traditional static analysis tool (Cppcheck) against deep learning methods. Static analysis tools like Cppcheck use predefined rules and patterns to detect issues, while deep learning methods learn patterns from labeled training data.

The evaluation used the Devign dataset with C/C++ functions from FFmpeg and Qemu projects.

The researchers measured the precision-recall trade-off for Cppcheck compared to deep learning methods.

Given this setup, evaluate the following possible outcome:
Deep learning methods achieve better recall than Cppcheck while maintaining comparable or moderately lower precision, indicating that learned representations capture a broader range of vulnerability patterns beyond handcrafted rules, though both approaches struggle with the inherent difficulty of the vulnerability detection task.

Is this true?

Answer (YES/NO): NO